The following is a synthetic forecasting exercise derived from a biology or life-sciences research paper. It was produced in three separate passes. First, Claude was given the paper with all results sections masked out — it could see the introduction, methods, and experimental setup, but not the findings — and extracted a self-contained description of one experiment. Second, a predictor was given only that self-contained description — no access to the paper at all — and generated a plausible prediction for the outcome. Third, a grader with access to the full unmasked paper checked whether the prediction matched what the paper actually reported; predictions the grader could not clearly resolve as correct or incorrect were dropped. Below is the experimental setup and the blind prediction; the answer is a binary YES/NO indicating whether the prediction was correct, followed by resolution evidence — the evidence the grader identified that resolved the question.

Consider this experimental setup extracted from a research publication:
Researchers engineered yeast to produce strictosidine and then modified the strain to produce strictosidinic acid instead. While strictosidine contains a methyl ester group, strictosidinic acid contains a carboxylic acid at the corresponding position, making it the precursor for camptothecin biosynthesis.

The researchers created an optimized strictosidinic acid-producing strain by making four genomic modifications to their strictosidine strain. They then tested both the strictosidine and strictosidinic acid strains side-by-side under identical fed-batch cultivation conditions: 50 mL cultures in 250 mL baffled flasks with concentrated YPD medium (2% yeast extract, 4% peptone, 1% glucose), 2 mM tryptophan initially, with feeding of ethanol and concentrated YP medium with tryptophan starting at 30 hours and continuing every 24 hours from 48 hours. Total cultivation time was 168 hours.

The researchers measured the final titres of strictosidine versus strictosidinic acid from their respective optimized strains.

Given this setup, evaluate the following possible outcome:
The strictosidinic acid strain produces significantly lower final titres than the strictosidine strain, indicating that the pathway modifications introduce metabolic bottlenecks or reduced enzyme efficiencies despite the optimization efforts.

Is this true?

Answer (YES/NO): YES